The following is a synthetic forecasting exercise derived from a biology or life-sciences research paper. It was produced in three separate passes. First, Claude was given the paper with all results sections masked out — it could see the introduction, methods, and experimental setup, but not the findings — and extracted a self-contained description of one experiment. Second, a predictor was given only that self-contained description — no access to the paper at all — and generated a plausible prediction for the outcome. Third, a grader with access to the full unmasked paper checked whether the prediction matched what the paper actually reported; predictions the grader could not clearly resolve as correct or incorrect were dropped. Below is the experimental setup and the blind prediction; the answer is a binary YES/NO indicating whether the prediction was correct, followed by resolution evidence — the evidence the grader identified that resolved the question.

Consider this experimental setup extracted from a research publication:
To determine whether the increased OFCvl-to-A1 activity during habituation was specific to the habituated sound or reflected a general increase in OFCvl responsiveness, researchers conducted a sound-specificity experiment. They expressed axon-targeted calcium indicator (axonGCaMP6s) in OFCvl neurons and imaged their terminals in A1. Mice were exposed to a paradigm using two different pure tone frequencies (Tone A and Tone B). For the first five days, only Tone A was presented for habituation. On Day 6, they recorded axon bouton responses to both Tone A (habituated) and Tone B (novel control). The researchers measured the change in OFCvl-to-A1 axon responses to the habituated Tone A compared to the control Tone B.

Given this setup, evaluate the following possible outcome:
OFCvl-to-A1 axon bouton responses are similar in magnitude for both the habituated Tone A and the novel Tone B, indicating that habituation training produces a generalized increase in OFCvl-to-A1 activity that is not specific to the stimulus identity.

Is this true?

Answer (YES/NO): NO